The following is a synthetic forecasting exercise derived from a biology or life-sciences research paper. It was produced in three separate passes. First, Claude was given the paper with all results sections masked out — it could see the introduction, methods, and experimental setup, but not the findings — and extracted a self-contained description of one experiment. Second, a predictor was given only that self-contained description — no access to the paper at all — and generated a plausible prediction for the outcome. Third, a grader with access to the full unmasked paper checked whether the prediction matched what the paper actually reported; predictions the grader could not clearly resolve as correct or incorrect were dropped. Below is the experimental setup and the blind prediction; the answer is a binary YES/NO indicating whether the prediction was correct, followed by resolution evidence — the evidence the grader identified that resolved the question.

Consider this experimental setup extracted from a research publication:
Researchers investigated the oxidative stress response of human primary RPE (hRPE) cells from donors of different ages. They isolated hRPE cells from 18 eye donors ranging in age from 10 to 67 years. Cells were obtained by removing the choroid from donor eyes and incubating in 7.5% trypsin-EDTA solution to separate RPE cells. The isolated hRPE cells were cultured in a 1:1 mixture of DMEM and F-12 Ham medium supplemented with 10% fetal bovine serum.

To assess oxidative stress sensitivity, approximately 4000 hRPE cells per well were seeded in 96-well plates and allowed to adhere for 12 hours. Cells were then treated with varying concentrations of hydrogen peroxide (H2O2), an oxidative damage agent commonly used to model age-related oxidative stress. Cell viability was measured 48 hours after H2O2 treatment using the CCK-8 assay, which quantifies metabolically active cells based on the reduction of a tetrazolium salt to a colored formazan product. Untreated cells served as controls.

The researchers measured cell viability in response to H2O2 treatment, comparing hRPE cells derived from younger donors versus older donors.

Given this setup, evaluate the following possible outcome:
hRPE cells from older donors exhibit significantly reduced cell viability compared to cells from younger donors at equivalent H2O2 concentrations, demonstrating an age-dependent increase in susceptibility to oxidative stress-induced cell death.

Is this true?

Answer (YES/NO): YES